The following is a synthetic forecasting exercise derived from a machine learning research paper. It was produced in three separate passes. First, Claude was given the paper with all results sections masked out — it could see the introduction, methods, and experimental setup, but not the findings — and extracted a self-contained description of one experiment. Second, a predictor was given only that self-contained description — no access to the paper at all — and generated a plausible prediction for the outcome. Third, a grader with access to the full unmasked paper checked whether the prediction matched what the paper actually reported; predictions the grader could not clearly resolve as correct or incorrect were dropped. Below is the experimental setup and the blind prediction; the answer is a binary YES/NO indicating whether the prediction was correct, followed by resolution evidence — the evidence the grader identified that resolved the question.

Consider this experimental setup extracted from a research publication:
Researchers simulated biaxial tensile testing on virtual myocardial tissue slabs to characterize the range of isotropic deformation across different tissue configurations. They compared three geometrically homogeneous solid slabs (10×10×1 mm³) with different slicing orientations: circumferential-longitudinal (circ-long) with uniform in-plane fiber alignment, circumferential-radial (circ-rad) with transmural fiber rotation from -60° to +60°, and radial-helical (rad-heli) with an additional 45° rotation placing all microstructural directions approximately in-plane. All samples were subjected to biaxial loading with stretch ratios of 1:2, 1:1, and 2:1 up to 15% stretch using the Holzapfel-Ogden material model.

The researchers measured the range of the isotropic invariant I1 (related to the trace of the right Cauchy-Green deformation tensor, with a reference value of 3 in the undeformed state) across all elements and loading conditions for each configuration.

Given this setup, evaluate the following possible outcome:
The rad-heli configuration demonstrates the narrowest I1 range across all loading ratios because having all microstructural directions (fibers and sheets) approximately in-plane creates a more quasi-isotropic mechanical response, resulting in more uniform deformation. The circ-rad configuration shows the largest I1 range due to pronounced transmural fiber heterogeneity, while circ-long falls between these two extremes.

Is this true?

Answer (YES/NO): NO